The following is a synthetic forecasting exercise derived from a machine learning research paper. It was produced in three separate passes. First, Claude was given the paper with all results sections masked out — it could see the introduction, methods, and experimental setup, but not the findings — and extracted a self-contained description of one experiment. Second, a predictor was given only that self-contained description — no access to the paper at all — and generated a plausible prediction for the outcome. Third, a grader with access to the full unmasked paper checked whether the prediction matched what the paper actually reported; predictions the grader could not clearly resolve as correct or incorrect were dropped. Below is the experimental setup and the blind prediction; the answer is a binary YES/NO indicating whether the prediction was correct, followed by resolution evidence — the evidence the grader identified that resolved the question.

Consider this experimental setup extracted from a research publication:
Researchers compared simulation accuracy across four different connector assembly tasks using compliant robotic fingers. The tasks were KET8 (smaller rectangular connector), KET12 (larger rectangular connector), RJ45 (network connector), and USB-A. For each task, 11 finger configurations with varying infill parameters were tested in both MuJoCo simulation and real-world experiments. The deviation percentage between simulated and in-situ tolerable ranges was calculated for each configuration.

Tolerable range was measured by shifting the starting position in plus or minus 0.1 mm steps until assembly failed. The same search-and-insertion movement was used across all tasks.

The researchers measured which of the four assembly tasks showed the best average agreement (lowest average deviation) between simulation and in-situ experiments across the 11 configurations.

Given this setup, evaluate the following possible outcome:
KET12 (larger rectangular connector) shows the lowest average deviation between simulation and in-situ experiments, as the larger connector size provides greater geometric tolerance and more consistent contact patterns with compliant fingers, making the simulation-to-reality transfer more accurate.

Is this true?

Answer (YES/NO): NO